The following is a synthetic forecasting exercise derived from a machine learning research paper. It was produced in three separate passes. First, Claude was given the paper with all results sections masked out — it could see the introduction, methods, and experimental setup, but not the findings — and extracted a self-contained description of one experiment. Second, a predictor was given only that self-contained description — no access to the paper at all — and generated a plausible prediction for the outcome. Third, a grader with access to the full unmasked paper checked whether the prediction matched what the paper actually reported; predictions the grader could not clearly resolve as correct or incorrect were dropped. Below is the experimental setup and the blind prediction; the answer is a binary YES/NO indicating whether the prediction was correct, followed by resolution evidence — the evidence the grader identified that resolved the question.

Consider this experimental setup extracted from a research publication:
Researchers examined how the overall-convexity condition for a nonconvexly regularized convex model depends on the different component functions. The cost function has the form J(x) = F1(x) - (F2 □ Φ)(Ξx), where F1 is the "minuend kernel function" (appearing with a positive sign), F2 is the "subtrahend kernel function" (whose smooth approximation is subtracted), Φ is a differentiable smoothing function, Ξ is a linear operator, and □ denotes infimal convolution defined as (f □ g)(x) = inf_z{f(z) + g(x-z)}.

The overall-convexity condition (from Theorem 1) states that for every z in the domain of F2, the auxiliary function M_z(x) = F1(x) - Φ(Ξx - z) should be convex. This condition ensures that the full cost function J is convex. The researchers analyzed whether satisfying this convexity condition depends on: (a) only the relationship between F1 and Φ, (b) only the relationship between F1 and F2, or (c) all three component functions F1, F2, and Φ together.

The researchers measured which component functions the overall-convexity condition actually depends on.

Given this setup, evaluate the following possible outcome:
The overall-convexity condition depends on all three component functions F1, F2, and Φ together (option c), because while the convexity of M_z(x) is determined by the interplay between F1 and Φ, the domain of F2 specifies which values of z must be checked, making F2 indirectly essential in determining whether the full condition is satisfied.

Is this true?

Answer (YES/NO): NO